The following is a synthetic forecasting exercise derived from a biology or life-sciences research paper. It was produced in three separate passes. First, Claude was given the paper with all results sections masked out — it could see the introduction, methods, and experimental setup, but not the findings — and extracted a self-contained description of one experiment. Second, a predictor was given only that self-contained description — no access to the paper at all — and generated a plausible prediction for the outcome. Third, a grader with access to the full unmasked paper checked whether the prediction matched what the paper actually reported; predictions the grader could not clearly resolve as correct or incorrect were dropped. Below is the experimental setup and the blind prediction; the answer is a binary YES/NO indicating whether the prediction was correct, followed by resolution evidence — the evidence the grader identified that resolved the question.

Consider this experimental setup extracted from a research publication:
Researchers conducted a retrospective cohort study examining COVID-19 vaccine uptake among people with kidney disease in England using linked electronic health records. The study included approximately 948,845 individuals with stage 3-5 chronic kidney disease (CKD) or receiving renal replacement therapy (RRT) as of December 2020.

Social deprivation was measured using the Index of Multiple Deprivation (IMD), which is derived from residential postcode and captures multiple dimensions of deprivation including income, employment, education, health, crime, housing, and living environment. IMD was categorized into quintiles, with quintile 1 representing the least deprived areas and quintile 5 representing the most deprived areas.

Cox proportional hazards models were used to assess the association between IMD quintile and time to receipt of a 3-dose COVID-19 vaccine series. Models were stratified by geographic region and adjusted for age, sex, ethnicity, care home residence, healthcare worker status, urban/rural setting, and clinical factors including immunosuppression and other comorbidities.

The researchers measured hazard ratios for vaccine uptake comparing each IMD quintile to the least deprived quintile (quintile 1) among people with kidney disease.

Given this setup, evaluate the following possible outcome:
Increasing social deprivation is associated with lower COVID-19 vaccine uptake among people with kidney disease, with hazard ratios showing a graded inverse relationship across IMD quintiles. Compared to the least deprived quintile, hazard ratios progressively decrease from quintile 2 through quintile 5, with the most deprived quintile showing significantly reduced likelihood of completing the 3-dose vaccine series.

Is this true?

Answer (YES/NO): YES